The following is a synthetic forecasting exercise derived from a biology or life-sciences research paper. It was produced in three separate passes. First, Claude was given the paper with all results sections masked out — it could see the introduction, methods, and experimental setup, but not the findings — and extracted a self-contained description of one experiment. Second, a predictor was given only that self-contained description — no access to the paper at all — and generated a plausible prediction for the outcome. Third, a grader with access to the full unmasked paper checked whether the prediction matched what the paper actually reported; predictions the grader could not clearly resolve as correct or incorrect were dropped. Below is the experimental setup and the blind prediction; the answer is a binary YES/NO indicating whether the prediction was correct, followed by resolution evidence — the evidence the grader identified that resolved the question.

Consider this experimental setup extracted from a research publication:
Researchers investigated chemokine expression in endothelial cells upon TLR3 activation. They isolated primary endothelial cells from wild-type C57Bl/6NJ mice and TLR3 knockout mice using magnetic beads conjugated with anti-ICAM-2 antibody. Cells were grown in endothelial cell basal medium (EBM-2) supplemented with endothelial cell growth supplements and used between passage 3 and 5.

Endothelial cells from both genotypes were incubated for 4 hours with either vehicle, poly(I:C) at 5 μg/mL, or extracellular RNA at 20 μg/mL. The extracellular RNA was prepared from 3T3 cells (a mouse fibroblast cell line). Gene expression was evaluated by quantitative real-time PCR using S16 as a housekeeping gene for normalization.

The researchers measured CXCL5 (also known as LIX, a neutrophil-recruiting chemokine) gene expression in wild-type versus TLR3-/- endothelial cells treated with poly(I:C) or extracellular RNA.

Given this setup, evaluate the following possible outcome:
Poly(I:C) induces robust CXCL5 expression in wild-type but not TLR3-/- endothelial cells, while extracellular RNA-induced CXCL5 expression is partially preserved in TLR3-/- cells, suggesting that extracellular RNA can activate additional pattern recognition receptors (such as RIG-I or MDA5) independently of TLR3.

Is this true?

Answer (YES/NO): NO